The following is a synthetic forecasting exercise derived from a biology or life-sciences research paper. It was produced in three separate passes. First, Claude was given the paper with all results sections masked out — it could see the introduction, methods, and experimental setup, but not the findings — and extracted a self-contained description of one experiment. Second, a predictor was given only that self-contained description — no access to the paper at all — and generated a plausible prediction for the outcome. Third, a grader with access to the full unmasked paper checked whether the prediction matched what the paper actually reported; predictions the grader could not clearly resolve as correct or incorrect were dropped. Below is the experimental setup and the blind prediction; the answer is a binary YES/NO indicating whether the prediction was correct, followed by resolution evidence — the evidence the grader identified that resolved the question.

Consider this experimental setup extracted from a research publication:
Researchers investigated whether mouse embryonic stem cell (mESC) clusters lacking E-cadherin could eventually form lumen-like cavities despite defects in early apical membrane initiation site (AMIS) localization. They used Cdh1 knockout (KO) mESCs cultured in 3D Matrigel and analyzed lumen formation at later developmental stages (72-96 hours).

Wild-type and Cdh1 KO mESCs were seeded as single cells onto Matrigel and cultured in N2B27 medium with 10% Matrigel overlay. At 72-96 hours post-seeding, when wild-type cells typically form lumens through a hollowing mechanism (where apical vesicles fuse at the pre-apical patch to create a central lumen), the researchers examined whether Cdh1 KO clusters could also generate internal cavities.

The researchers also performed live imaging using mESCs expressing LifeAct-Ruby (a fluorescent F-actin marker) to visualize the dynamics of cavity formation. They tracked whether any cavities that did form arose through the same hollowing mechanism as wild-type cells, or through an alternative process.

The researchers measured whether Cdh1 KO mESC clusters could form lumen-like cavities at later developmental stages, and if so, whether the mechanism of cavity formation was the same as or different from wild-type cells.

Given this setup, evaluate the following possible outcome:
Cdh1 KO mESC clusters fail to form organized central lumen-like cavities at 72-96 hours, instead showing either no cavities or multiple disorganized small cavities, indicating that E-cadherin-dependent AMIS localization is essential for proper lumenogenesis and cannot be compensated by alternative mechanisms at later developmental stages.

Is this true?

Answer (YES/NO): NO